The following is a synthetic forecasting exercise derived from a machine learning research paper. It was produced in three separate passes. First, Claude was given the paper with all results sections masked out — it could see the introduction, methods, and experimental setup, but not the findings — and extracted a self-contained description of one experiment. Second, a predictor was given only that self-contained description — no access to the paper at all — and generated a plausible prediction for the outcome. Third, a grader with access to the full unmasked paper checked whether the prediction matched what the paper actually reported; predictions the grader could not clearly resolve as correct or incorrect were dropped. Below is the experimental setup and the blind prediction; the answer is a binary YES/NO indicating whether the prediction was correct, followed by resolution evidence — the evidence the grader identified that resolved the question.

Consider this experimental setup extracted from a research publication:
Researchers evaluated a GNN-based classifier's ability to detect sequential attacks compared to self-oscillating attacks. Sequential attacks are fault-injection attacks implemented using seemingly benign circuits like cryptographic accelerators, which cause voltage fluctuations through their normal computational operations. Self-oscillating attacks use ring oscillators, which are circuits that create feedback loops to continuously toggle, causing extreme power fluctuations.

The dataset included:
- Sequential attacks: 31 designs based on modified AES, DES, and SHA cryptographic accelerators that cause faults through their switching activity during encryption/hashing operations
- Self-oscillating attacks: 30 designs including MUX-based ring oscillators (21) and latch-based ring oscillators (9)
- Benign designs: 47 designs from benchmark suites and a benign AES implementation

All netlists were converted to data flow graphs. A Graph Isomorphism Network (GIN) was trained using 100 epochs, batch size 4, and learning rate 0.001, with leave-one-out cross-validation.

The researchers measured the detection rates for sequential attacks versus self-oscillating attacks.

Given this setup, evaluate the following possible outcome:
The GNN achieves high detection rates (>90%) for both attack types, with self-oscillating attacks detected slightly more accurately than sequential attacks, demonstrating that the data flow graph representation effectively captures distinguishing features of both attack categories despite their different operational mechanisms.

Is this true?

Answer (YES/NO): NO